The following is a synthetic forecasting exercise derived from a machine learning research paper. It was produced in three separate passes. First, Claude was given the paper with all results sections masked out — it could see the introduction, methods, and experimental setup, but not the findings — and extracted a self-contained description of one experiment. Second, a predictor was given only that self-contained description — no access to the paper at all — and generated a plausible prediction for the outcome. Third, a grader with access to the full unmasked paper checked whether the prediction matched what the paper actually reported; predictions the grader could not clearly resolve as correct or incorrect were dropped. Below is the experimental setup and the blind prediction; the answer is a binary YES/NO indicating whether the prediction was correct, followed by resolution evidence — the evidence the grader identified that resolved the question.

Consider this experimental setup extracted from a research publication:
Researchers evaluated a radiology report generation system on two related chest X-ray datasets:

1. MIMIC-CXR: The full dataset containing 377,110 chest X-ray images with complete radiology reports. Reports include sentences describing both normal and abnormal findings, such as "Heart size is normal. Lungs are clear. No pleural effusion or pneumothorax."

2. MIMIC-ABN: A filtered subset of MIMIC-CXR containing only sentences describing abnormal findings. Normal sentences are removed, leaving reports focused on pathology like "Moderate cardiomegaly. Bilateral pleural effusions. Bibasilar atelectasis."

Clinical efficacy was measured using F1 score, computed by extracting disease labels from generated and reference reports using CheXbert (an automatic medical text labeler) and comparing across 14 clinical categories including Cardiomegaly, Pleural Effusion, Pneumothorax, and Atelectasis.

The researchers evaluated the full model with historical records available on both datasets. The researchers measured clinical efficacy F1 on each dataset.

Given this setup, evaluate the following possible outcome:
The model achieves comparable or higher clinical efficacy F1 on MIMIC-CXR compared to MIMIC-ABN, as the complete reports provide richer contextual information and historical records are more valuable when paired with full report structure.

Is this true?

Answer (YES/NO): YES